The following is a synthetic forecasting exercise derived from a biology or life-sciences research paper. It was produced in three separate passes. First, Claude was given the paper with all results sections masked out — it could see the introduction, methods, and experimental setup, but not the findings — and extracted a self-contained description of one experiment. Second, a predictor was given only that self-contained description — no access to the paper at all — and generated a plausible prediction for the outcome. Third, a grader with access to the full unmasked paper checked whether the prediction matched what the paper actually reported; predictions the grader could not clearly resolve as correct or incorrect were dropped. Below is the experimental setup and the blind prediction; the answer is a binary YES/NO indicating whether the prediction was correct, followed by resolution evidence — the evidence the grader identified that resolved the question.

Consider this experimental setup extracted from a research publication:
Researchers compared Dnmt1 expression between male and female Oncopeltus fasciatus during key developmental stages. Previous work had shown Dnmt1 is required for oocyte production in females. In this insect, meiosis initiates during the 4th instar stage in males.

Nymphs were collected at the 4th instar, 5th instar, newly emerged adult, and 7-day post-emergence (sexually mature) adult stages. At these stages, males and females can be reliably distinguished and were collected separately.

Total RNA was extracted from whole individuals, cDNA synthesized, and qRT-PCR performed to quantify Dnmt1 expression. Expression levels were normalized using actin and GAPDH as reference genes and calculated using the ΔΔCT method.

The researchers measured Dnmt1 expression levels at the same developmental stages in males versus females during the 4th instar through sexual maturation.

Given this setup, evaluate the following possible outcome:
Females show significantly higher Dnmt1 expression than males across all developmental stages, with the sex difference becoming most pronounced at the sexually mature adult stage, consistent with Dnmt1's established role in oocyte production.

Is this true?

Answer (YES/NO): NO